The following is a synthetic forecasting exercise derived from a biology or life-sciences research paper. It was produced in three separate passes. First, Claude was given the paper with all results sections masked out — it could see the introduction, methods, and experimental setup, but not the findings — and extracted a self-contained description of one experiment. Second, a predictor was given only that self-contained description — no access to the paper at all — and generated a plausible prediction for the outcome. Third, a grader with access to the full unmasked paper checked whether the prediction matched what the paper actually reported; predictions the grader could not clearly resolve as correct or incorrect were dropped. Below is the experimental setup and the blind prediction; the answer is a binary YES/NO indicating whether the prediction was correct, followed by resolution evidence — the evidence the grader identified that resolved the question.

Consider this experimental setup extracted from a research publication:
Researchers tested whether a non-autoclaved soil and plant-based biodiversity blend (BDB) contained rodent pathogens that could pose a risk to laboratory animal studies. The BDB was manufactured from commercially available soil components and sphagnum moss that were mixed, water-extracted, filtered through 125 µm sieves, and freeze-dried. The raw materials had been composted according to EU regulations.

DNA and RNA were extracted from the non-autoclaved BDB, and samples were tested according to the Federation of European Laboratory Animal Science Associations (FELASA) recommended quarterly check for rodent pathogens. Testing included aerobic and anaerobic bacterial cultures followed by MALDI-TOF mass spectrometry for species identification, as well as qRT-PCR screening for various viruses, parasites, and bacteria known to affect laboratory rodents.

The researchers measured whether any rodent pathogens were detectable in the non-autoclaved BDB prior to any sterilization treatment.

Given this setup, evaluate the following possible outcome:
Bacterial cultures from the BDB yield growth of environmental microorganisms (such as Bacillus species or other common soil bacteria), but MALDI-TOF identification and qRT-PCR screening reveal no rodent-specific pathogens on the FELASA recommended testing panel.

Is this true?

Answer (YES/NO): NO